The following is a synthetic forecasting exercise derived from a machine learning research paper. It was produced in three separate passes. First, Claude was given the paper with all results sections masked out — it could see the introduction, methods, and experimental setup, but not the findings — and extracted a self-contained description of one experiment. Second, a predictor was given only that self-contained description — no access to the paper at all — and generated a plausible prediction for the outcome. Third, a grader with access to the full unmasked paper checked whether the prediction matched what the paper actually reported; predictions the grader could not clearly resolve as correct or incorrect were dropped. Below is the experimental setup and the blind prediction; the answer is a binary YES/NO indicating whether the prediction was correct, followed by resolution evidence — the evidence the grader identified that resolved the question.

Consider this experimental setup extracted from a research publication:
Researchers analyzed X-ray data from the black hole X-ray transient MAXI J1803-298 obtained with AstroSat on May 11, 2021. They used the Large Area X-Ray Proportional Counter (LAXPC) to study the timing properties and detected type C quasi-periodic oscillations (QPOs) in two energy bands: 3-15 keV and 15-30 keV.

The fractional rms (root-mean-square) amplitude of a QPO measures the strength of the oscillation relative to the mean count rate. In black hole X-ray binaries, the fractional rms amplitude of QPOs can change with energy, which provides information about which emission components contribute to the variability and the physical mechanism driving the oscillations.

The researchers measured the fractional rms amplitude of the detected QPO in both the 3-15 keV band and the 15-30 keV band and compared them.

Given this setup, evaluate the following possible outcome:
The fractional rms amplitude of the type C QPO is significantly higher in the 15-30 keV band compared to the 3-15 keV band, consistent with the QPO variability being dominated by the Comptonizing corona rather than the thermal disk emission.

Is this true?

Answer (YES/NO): YES